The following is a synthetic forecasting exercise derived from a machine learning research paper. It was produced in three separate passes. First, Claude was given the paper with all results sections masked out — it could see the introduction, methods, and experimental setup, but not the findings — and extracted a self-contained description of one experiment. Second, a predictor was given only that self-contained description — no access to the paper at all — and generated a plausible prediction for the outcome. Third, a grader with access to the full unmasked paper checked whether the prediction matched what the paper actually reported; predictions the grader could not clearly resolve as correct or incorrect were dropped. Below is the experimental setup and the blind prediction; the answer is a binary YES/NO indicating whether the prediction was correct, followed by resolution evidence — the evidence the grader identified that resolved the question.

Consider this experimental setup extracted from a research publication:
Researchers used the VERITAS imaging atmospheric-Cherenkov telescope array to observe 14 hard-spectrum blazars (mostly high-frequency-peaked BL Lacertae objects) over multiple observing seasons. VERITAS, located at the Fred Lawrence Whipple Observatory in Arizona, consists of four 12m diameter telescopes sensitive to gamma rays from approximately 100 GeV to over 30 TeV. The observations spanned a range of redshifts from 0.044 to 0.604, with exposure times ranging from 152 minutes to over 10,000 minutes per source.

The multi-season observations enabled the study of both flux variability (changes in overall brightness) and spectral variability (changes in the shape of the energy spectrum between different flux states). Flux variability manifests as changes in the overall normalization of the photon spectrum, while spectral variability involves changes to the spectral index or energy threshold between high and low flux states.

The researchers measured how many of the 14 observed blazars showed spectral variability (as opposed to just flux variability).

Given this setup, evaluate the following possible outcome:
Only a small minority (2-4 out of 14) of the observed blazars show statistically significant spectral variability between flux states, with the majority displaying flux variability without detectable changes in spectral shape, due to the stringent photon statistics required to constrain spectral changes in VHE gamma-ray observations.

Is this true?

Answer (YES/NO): YES